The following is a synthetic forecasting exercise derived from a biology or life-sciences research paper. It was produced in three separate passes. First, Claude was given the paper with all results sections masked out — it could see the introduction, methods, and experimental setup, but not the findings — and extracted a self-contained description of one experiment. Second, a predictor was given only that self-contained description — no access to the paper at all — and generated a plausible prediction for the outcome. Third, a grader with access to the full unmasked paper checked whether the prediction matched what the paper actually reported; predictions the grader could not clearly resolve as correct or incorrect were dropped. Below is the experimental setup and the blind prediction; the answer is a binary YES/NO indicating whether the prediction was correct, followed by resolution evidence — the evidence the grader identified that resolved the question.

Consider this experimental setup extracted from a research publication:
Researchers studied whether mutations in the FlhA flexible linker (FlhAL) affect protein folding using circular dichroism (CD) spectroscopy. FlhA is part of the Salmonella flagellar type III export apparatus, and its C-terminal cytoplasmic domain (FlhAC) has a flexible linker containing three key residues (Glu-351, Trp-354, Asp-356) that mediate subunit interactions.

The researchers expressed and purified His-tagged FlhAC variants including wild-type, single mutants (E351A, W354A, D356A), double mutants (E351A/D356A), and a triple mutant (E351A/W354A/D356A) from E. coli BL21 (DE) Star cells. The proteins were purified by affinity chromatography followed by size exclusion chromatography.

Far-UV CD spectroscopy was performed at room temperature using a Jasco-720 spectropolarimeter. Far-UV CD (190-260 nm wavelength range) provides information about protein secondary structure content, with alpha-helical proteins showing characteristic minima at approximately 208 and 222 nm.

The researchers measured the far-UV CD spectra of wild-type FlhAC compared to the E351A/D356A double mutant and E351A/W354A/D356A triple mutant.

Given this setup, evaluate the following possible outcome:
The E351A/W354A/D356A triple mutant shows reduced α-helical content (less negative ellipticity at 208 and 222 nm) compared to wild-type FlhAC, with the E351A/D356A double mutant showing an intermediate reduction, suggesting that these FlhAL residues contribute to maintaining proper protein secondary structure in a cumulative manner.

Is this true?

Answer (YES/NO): NO